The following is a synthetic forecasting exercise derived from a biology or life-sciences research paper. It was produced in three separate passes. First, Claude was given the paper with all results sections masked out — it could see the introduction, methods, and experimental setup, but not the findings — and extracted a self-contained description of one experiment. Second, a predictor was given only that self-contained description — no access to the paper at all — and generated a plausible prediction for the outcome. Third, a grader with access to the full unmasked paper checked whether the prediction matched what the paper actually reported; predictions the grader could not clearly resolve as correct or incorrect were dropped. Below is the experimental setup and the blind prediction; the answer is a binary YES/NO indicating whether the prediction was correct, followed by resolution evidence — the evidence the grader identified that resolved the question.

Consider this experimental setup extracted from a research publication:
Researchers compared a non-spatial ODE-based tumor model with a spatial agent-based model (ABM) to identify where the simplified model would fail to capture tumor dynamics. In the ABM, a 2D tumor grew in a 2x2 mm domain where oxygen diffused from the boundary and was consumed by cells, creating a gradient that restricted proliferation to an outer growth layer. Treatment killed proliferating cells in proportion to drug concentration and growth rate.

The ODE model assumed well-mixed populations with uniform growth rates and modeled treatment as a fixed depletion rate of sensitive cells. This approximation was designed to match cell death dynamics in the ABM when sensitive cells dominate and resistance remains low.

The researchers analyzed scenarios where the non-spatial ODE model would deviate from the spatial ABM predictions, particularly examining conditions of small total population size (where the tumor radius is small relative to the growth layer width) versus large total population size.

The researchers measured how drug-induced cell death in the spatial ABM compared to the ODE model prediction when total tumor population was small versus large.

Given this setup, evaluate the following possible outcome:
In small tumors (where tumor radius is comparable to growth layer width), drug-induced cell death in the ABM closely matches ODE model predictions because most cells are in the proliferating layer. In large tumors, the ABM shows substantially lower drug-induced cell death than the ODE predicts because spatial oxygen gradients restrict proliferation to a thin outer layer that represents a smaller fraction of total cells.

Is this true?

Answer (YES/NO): NO